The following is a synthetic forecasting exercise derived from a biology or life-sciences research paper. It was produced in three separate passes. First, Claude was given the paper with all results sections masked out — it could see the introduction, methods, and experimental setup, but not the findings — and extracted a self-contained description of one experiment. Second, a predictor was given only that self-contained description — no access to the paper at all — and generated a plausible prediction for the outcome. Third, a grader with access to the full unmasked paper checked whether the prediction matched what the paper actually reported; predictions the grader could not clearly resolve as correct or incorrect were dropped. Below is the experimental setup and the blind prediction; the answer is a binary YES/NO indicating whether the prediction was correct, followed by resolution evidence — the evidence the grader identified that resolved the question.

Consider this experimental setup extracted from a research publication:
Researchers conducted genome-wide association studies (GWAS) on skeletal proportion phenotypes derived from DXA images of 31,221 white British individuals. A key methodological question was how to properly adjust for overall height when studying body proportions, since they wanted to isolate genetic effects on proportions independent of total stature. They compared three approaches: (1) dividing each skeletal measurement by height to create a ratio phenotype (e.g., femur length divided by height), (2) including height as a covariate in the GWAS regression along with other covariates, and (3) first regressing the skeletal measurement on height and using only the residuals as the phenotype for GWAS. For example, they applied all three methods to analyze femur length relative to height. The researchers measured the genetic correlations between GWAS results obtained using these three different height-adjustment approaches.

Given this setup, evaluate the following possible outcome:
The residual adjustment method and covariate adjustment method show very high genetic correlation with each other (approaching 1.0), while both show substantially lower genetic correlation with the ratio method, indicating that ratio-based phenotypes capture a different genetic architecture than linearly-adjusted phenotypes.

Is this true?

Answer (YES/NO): NO